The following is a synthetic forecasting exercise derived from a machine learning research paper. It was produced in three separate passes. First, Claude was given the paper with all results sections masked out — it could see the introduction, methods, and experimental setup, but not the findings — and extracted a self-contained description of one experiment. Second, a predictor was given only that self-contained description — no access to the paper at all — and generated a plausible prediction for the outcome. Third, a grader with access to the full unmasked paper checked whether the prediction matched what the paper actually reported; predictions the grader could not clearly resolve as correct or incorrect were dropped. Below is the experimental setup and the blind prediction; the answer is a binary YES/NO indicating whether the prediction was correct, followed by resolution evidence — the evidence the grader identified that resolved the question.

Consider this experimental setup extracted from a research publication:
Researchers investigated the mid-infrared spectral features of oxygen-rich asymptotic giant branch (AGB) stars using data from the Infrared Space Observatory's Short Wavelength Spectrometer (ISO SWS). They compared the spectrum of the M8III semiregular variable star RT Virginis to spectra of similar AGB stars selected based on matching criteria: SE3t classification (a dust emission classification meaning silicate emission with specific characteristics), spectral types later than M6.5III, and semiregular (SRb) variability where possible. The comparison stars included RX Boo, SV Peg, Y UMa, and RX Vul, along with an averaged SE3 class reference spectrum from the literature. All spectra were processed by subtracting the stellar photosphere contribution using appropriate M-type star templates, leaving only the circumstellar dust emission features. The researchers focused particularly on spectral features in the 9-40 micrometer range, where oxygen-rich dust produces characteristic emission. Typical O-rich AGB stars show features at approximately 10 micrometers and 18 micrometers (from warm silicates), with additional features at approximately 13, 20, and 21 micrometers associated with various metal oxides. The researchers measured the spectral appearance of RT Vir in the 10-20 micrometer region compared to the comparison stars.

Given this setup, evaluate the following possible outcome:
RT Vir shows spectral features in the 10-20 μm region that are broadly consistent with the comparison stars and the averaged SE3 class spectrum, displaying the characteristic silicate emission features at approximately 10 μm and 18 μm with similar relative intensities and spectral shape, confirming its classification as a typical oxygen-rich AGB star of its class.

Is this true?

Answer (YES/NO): NO